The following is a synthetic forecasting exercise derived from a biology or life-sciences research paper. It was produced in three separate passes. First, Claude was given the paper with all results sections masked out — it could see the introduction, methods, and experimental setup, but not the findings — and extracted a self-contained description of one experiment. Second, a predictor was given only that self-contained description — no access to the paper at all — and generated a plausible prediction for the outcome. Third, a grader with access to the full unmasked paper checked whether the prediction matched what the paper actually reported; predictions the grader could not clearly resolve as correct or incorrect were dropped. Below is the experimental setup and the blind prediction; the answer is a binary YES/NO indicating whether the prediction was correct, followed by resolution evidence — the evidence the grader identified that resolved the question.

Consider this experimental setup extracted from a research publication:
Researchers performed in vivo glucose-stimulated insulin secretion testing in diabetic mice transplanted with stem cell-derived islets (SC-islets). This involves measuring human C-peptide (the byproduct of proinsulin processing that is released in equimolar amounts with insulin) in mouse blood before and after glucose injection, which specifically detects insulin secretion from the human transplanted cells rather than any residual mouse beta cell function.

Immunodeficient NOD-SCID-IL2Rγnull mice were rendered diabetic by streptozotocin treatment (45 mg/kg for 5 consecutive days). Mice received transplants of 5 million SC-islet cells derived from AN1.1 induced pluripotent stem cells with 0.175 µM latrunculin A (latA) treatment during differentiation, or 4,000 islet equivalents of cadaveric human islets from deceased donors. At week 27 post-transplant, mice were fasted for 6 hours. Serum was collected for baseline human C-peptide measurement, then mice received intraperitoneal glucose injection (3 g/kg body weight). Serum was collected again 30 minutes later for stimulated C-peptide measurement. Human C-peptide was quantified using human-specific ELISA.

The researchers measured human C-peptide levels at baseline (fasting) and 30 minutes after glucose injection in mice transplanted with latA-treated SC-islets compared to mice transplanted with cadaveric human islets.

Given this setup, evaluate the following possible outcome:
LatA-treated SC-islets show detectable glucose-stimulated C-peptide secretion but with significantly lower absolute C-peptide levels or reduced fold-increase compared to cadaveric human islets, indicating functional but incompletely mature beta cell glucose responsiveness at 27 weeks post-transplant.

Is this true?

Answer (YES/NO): NO